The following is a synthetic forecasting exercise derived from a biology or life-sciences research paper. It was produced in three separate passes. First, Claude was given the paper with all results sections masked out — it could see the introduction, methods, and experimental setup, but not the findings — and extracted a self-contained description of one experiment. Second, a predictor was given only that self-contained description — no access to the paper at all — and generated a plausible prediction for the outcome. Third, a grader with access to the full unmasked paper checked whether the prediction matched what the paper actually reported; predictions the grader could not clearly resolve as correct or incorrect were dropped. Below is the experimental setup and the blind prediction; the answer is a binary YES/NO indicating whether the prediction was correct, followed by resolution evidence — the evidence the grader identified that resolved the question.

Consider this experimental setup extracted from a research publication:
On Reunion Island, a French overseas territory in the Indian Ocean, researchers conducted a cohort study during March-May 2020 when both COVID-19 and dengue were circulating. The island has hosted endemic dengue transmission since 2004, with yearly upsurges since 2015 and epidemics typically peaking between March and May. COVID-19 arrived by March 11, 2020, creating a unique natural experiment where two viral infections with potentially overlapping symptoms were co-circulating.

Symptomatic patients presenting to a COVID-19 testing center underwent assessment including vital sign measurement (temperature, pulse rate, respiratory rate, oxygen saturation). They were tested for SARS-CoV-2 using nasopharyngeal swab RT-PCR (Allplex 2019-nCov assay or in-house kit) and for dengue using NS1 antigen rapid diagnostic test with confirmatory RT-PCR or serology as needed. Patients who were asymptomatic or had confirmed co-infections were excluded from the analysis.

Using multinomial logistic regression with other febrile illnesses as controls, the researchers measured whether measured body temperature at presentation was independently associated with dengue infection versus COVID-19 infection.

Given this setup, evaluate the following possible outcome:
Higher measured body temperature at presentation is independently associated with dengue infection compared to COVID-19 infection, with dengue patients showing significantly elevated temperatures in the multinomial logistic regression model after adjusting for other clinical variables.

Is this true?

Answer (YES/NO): NO